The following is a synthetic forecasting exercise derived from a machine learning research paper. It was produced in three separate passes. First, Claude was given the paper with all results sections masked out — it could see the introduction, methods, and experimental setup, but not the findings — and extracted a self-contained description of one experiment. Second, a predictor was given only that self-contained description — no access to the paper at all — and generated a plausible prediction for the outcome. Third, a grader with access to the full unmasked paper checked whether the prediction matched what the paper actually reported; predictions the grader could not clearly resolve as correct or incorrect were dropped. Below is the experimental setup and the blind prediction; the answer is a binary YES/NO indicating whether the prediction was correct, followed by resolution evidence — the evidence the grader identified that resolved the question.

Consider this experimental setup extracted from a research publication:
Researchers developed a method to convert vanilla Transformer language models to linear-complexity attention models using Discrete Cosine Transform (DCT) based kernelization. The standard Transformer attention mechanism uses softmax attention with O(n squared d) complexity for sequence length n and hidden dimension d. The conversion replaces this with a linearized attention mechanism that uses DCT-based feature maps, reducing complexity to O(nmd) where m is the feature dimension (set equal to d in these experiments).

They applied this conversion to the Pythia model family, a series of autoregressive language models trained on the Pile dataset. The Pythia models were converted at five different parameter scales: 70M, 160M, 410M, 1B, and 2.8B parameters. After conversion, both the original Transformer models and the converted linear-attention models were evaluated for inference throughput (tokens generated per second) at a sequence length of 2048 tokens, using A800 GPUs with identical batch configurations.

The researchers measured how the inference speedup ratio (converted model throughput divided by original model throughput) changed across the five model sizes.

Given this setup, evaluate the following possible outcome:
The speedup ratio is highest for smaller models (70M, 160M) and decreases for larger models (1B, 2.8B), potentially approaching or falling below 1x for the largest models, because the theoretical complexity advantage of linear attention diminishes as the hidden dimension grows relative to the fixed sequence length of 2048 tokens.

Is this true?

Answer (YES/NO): NO